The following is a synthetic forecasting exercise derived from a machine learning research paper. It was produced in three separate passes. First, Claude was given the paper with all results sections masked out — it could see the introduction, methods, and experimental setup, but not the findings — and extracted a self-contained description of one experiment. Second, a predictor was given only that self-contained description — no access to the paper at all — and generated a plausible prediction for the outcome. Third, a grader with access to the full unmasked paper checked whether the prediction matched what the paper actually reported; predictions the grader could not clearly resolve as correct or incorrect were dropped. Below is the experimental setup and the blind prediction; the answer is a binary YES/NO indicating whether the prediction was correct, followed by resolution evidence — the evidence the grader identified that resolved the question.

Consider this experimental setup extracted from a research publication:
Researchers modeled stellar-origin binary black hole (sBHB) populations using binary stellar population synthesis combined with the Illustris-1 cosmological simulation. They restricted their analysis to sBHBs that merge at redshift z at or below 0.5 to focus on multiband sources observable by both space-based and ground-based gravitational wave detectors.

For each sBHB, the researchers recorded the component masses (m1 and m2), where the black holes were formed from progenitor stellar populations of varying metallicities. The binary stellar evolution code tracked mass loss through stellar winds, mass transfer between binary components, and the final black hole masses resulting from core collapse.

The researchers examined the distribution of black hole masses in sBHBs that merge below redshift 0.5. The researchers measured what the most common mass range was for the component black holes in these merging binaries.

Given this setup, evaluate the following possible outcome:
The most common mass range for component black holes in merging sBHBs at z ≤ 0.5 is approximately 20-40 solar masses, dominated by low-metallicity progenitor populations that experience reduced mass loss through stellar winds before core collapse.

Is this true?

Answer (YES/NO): NO